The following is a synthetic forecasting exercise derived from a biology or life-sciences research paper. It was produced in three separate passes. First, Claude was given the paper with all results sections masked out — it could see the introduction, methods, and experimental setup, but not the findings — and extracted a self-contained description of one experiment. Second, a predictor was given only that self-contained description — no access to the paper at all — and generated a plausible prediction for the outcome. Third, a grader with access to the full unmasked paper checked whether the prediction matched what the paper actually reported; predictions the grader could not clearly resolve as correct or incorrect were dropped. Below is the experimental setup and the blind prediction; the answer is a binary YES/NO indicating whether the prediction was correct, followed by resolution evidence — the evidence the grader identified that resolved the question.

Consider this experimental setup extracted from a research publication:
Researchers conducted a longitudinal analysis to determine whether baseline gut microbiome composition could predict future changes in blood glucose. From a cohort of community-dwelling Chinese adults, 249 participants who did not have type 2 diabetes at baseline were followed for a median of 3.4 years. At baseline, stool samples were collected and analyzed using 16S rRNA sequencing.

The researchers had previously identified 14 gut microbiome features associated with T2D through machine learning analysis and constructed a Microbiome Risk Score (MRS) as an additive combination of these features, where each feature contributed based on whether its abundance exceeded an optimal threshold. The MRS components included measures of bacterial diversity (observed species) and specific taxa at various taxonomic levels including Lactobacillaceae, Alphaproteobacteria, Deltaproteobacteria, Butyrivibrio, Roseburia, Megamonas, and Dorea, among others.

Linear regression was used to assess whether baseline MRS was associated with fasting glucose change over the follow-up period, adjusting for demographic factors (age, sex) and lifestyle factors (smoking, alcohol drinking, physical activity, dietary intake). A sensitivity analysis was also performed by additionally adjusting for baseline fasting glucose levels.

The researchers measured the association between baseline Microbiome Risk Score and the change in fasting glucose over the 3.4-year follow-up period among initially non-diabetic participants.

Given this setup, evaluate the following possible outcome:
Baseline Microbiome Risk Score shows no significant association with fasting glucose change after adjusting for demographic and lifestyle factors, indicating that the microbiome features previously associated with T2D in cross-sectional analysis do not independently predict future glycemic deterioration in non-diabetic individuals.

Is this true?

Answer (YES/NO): NO